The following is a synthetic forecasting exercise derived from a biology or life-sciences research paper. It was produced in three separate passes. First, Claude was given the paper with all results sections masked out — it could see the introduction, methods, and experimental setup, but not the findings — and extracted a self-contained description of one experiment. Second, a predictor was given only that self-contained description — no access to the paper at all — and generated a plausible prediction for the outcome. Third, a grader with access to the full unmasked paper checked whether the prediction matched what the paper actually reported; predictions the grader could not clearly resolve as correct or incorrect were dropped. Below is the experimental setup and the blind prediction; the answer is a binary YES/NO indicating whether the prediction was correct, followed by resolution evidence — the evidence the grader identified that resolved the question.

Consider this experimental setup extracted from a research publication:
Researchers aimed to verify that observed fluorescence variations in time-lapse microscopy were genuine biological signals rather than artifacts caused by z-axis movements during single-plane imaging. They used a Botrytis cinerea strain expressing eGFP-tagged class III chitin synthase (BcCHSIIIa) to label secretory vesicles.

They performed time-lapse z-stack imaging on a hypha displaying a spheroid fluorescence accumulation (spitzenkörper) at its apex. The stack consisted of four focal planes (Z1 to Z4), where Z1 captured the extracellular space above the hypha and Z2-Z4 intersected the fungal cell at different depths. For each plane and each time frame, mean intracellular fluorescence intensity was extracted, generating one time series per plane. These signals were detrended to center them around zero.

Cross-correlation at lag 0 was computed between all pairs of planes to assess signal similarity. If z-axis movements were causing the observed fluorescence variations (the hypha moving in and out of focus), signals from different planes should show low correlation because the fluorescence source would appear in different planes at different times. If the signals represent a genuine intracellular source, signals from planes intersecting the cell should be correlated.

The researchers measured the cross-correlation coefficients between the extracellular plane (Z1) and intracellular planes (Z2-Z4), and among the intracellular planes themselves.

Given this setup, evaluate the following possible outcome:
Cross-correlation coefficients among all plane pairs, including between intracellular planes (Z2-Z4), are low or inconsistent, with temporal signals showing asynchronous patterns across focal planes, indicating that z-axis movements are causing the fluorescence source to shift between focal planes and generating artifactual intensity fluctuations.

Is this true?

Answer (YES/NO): NO